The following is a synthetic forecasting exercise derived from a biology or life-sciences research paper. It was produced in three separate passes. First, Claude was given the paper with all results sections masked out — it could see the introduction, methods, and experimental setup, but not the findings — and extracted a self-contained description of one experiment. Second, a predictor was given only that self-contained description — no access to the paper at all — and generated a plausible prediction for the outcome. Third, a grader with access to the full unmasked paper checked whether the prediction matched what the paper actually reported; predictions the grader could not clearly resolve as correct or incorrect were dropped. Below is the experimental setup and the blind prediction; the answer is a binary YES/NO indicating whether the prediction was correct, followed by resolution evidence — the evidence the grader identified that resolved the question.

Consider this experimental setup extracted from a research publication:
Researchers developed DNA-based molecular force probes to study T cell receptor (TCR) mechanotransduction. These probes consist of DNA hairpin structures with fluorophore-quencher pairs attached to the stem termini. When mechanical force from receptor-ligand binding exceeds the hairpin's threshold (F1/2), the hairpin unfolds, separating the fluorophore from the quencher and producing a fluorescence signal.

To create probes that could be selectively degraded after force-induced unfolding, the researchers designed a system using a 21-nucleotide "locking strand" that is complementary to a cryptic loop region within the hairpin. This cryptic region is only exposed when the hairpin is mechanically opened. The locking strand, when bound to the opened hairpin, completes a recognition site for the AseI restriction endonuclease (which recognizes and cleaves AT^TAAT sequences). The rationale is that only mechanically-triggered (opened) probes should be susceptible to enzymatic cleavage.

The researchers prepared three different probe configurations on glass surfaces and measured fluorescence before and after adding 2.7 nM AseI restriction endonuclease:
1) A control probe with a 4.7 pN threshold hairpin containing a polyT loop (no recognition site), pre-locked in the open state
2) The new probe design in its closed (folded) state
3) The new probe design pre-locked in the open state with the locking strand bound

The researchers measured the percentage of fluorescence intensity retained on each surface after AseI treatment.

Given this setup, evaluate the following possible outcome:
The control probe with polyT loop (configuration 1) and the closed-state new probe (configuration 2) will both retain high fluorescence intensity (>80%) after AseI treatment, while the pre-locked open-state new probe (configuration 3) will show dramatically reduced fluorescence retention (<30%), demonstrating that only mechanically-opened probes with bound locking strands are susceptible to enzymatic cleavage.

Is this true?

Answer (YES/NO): YES